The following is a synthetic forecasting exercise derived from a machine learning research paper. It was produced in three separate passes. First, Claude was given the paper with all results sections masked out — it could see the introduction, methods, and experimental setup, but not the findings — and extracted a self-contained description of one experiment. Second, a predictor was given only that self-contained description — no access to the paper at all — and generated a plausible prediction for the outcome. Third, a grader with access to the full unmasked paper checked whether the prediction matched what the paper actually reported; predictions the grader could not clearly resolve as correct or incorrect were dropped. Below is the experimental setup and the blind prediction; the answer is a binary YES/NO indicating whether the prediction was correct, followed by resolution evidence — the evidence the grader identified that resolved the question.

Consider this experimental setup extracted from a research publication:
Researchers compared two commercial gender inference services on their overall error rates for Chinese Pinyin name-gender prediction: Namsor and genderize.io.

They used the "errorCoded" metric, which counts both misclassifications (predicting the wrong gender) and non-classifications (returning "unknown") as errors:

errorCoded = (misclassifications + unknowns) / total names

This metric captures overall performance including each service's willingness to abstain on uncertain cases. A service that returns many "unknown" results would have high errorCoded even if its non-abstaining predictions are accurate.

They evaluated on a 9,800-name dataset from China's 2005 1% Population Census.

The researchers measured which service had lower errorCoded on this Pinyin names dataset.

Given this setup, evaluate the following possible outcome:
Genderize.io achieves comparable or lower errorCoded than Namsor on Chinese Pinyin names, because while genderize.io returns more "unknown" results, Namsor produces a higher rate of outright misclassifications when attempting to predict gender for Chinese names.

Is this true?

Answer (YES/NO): NO